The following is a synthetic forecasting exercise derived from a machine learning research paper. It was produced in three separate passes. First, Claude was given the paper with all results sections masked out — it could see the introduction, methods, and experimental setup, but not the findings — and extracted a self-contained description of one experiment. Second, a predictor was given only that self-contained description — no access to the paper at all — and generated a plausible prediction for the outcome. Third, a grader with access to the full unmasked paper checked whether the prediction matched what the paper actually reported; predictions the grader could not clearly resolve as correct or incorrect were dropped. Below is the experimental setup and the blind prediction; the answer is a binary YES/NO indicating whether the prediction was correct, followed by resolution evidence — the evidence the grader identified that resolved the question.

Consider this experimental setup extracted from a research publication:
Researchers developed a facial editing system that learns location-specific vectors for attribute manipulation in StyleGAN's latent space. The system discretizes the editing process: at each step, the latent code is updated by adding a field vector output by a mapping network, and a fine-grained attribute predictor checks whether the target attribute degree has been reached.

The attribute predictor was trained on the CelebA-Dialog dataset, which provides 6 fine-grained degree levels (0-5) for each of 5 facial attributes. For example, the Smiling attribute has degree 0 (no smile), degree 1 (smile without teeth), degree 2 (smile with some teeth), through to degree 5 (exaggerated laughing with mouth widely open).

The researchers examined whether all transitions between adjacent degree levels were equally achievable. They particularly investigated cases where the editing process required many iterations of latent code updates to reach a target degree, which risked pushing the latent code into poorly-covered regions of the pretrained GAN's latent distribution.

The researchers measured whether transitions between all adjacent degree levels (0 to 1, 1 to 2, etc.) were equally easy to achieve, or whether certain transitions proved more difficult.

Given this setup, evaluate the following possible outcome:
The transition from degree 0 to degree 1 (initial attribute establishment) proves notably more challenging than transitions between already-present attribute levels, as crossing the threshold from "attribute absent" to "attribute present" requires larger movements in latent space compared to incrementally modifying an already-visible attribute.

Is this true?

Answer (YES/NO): YES